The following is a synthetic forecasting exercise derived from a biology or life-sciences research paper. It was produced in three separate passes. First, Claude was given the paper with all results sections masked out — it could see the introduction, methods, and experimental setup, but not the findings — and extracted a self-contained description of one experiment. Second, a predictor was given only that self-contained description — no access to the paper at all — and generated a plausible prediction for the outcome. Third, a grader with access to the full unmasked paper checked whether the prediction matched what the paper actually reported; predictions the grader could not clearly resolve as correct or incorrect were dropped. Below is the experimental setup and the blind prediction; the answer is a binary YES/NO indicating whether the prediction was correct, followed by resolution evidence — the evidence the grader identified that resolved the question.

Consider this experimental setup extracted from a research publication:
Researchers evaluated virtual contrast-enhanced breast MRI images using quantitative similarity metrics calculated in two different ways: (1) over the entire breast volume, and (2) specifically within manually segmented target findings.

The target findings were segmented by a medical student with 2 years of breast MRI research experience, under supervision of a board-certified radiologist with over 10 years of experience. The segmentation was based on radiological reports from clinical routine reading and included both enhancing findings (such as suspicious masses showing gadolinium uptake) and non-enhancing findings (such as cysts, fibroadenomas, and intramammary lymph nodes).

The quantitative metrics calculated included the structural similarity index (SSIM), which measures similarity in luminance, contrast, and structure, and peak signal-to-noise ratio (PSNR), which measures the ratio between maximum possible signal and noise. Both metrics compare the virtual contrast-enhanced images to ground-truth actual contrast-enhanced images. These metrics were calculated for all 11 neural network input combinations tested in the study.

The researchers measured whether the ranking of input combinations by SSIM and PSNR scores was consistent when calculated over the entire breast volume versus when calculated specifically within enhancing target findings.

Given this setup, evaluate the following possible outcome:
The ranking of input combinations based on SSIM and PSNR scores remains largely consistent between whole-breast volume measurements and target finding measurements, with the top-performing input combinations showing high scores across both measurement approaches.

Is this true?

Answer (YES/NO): NO